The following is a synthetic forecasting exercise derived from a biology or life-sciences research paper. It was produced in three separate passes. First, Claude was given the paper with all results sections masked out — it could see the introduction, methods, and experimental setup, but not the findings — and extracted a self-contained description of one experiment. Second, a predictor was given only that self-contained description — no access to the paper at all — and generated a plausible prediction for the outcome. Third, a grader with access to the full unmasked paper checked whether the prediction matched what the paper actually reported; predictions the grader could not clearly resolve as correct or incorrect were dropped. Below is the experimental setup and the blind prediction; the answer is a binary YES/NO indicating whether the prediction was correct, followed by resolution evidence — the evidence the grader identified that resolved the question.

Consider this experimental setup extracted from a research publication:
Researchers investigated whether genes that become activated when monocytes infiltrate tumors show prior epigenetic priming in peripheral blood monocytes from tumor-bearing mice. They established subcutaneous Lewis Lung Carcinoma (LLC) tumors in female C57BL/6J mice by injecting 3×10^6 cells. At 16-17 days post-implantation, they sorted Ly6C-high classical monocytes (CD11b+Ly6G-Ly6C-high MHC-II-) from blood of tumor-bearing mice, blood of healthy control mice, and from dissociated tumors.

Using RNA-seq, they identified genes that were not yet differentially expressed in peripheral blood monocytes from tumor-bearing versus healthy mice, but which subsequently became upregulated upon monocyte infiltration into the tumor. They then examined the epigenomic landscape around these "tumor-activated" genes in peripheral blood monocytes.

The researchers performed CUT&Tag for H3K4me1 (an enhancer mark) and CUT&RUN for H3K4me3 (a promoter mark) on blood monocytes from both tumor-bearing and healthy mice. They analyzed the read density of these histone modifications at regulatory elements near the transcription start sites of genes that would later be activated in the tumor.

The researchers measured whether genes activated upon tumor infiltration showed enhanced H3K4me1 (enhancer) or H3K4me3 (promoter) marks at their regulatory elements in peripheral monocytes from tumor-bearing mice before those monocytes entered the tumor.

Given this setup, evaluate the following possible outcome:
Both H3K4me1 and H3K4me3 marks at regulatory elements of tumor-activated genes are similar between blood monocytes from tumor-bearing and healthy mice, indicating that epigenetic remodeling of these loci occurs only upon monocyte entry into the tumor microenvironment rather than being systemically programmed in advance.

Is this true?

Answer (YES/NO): NO